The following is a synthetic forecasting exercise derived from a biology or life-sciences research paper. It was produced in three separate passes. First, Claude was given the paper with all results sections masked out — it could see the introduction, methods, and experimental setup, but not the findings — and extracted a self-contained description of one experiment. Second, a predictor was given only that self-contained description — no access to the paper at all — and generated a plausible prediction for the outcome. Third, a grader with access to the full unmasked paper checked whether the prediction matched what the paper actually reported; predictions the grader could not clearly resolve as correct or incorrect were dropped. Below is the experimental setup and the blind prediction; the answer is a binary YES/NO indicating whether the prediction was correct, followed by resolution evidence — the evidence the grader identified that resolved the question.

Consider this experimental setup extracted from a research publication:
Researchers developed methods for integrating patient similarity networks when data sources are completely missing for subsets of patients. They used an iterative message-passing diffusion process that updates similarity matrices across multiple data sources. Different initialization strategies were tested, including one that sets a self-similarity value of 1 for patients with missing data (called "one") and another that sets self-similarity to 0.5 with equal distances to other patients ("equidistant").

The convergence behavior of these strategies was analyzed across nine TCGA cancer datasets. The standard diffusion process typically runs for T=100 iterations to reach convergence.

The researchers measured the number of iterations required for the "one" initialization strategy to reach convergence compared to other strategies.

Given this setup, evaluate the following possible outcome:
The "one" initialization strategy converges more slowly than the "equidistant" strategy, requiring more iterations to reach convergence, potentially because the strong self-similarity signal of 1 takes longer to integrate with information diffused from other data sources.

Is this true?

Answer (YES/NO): YES